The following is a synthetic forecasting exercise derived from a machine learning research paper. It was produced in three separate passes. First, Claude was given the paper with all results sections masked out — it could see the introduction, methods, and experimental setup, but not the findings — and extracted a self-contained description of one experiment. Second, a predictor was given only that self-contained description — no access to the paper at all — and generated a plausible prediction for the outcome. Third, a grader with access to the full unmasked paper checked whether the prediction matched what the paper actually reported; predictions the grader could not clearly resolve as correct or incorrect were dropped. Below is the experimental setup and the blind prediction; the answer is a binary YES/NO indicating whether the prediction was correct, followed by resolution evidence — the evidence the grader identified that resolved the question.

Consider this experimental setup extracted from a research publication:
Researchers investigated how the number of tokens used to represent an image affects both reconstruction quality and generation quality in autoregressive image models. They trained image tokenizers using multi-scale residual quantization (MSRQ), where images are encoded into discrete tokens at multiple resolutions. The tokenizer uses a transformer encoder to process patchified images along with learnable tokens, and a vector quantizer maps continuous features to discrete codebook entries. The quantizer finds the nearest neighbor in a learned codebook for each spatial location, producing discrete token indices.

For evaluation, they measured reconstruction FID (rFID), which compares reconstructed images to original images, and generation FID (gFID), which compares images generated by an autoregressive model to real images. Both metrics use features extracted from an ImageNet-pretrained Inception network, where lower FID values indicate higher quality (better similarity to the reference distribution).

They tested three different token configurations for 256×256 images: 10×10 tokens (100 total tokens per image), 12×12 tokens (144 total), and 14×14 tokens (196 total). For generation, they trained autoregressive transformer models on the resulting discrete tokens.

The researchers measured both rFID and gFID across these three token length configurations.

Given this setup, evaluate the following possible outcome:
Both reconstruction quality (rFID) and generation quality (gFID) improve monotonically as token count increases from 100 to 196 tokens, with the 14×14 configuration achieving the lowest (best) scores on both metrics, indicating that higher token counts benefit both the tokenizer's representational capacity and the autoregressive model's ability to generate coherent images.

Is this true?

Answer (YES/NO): NO